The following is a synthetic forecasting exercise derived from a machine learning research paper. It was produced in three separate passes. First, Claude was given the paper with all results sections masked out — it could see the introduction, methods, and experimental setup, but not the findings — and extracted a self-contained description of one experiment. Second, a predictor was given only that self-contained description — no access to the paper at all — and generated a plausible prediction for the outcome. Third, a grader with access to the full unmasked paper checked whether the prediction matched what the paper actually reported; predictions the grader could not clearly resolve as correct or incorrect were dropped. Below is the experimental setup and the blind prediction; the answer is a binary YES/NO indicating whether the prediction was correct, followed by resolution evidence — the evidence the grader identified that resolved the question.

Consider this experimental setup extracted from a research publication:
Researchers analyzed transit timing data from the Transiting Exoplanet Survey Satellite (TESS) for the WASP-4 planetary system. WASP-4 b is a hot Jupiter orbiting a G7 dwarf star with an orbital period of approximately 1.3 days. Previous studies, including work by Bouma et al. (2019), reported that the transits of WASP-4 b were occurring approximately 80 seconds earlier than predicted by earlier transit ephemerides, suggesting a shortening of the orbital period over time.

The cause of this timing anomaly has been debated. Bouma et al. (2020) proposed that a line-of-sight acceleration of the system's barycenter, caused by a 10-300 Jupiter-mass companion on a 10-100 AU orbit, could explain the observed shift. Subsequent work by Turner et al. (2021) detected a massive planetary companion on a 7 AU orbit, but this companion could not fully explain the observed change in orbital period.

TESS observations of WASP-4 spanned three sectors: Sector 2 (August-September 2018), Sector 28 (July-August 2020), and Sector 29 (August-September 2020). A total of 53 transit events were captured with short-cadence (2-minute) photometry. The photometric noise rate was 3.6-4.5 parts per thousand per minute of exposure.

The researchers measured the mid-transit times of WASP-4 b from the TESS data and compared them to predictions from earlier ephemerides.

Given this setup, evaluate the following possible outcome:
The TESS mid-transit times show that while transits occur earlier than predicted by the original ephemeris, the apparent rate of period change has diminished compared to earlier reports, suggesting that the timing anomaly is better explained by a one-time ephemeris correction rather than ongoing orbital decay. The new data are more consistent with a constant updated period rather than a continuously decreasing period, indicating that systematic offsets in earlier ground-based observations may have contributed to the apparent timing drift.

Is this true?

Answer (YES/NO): NO